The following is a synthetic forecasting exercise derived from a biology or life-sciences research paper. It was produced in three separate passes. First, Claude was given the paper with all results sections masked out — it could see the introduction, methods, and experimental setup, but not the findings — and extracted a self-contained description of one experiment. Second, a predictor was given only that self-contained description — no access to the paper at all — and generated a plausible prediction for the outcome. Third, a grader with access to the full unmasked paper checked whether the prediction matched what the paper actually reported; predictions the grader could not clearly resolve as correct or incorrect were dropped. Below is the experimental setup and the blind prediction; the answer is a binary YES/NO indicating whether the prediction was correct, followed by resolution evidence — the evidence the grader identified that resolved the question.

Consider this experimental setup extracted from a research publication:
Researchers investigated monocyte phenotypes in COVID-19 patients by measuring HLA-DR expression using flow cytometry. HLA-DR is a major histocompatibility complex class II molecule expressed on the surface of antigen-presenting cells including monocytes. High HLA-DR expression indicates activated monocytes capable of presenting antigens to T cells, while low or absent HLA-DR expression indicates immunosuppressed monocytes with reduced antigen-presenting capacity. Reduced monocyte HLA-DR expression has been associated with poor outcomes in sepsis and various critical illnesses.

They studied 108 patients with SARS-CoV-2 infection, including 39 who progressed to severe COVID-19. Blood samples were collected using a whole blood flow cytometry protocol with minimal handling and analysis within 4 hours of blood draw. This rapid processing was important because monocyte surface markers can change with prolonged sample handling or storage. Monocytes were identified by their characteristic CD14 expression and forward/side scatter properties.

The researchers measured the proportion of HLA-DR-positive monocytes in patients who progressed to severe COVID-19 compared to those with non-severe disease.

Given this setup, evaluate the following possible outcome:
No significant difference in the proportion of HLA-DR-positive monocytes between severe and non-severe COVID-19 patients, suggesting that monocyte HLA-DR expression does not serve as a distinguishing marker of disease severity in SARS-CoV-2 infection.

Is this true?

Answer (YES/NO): NO